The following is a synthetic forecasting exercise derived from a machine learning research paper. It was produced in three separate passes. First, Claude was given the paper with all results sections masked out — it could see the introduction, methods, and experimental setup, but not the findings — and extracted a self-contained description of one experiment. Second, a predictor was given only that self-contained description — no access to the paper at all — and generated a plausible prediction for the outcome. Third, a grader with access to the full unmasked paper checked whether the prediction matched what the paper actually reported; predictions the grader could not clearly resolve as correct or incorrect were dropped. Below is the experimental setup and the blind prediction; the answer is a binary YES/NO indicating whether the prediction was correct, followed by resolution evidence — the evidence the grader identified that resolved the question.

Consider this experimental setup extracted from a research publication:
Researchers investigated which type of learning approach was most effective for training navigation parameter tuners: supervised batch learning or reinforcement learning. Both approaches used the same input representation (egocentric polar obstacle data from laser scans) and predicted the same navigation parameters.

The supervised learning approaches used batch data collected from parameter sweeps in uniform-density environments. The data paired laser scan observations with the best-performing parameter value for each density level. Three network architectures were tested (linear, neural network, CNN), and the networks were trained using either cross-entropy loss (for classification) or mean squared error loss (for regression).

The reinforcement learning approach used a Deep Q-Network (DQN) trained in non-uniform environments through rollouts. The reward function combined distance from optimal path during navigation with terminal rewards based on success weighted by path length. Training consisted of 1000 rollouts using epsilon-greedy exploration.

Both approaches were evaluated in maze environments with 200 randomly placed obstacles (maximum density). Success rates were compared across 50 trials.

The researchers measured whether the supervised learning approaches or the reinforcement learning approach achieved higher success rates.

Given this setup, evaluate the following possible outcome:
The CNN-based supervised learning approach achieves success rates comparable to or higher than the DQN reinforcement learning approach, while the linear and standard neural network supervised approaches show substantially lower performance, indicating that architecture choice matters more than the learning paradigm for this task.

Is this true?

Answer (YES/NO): NO